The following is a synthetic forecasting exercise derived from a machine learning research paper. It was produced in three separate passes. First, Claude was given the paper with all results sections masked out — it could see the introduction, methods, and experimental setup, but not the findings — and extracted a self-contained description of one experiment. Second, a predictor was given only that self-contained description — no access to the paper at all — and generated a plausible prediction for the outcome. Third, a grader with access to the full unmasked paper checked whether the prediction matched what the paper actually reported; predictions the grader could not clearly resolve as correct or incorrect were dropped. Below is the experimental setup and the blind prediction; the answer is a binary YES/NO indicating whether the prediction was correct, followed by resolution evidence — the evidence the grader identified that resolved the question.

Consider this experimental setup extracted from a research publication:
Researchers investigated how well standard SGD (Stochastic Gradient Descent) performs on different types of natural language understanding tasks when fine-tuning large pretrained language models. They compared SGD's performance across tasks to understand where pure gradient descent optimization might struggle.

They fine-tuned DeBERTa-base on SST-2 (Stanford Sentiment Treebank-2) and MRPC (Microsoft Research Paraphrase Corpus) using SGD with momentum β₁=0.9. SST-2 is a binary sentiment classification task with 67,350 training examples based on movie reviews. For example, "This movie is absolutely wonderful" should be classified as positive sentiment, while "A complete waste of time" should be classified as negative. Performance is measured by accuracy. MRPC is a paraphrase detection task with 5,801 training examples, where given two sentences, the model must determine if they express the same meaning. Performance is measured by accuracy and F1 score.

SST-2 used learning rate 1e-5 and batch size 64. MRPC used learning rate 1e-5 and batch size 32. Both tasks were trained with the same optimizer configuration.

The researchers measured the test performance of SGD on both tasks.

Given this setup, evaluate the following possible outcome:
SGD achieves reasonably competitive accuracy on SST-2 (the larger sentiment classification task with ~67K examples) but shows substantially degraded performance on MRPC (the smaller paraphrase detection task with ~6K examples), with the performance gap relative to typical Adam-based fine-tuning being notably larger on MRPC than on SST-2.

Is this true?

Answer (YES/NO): NO